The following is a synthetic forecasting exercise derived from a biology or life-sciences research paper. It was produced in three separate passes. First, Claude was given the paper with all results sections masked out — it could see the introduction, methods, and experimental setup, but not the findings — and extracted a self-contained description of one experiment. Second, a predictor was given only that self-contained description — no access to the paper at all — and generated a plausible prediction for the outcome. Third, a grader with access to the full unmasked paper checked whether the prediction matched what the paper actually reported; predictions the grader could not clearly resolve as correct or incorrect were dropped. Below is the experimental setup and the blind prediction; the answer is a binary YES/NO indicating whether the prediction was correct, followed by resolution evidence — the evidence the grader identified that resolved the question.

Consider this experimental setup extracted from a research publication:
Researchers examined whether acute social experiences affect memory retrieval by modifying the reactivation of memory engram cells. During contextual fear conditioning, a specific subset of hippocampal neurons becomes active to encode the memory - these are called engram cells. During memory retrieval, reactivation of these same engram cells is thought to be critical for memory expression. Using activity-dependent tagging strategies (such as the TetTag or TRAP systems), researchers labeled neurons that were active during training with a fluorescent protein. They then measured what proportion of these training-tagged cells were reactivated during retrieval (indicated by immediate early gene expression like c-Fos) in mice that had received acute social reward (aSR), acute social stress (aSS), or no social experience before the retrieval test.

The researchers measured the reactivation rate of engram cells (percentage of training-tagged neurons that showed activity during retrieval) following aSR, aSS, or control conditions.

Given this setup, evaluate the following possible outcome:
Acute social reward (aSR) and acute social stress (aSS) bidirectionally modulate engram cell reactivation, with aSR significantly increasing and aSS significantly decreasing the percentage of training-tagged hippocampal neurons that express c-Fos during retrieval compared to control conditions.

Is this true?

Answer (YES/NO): YES